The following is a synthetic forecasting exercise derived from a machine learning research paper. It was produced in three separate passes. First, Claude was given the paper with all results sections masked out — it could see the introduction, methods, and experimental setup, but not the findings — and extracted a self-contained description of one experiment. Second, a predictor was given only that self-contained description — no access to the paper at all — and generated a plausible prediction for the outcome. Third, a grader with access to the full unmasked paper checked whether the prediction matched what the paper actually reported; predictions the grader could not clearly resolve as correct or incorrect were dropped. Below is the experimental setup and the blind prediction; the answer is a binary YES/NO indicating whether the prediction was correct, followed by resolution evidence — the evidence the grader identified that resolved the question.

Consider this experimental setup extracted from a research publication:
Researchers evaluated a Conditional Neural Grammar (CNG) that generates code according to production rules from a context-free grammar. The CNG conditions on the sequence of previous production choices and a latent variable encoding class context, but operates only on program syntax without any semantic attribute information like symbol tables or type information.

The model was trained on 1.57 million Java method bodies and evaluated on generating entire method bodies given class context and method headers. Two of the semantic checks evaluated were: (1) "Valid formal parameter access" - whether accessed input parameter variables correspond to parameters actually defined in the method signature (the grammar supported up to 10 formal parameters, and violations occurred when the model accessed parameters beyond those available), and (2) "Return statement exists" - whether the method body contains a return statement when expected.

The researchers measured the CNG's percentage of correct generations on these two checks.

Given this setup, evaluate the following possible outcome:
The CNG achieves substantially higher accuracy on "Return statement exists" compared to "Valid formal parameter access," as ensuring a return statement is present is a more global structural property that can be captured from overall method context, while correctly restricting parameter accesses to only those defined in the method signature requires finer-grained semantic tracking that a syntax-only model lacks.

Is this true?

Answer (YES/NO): YES